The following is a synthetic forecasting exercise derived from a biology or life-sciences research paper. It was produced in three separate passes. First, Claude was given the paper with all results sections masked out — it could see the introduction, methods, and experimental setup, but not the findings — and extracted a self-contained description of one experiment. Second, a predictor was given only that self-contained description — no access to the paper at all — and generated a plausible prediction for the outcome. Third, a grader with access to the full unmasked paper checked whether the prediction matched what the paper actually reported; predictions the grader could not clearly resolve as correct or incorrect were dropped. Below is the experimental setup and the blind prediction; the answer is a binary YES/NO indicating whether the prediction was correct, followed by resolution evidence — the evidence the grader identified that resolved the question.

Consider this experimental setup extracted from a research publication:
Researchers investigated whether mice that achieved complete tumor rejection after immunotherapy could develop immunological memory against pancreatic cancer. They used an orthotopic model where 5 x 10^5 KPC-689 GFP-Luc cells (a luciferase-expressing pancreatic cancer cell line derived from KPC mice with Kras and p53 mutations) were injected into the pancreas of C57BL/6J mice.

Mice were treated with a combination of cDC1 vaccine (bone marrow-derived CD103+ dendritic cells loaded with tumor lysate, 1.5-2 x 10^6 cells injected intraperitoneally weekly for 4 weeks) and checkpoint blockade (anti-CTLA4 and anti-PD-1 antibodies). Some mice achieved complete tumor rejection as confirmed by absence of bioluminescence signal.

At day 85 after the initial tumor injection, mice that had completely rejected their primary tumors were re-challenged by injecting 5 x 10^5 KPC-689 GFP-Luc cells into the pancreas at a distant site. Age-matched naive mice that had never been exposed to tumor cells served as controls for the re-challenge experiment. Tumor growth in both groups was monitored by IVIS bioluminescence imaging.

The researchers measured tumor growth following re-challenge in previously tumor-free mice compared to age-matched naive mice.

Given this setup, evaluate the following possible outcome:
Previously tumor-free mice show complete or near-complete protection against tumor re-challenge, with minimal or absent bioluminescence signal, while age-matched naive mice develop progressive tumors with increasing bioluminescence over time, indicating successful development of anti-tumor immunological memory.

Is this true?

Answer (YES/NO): YES